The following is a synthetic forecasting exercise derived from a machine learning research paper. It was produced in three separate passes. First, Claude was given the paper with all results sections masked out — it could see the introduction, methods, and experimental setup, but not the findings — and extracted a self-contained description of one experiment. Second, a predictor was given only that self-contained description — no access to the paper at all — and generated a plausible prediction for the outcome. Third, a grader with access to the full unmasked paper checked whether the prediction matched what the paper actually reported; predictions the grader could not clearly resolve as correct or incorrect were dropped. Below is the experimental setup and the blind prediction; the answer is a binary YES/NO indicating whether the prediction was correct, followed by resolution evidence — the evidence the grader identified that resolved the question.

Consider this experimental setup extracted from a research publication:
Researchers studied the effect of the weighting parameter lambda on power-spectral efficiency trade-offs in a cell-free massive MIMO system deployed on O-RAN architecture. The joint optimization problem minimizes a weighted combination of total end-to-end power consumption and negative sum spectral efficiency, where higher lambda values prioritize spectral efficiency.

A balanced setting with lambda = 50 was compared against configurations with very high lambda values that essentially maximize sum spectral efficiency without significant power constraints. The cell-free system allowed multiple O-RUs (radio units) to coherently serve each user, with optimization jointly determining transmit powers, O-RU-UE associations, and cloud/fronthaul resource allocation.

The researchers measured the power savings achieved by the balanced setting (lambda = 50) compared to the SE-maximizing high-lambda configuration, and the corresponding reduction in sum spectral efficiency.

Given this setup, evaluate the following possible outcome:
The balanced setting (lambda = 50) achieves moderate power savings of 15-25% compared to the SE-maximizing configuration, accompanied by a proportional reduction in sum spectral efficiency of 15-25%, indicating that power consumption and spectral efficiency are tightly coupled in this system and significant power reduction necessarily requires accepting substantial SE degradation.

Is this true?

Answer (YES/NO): NO